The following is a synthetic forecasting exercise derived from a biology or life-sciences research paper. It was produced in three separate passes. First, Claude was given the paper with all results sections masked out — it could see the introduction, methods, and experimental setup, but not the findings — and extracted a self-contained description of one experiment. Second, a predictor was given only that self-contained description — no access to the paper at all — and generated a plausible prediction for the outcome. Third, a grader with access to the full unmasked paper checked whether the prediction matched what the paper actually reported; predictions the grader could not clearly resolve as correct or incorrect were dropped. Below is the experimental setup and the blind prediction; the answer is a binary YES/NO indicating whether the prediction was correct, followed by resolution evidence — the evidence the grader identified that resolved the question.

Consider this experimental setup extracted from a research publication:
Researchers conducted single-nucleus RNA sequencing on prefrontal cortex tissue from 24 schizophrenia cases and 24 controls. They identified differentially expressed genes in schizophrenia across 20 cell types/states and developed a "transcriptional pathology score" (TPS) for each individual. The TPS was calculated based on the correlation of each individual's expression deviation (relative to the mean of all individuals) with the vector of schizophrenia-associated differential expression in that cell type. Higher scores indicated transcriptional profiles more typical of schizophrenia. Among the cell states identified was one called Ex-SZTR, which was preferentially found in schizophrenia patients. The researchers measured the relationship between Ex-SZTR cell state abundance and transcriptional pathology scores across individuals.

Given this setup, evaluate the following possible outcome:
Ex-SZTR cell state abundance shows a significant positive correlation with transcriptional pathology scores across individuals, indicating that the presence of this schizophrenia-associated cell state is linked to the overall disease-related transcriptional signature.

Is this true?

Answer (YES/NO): NO